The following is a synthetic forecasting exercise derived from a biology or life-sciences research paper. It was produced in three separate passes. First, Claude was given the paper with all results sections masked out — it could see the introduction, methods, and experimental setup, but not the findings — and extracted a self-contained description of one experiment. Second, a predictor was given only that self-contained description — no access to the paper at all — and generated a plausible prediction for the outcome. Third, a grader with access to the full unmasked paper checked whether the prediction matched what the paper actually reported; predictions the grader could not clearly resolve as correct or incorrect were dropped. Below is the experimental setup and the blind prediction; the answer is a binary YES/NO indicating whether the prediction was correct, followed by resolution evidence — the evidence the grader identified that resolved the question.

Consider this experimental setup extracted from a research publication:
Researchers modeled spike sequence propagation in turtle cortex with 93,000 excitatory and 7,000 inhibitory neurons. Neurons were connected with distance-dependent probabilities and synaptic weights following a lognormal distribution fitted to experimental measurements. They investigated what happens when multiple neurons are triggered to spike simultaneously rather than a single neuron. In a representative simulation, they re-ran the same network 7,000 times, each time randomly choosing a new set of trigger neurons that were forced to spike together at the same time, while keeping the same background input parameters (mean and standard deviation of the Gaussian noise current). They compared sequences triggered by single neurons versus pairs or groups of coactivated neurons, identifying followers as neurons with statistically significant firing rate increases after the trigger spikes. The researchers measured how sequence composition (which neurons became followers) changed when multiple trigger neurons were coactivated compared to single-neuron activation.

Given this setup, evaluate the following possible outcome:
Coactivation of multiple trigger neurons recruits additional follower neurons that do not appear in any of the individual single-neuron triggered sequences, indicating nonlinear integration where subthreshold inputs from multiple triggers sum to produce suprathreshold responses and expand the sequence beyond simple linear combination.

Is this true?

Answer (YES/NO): NO